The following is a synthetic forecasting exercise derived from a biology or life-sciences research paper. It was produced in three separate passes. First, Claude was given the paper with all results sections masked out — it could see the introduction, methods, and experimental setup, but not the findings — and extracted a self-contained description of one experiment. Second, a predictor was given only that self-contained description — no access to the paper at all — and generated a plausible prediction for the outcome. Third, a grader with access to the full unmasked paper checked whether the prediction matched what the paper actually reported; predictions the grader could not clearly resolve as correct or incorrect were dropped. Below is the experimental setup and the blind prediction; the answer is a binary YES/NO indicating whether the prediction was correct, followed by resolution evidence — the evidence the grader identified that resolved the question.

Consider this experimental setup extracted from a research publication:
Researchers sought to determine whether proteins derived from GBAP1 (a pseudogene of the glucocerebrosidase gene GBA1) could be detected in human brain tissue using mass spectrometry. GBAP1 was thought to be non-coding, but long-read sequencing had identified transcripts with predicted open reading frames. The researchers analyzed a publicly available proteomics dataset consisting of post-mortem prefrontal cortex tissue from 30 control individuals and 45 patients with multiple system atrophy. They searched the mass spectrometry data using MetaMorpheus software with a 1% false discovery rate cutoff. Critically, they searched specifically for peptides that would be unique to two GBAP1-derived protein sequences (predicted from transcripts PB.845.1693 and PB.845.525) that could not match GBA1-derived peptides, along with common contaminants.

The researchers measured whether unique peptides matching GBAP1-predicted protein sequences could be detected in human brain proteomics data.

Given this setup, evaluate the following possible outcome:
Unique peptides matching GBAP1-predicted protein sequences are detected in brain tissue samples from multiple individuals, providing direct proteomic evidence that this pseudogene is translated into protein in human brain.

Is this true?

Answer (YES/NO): YES